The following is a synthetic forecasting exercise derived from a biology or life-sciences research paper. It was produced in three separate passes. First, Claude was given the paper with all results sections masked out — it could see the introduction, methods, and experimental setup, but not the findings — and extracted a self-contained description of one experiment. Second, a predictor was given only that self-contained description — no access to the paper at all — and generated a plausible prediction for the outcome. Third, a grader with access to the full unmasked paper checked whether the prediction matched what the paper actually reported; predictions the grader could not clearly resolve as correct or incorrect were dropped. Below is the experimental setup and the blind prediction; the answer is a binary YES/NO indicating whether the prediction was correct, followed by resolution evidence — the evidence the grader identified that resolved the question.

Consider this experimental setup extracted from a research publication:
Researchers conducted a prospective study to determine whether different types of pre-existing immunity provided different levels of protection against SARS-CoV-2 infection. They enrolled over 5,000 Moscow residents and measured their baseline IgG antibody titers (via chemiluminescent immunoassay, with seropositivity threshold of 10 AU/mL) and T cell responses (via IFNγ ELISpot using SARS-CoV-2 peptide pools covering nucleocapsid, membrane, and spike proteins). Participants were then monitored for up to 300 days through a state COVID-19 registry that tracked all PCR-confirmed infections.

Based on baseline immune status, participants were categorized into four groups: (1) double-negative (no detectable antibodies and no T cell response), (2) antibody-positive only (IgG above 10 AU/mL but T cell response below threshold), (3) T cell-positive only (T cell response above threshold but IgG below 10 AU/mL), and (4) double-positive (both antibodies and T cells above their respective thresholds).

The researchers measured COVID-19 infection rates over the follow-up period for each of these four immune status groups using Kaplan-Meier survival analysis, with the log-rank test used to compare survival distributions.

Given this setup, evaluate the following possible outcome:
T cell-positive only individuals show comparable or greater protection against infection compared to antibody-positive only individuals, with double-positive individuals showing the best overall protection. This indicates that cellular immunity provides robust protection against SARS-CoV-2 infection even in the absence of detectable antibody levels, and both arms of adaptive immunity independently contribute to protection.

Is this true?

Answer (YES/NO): NO